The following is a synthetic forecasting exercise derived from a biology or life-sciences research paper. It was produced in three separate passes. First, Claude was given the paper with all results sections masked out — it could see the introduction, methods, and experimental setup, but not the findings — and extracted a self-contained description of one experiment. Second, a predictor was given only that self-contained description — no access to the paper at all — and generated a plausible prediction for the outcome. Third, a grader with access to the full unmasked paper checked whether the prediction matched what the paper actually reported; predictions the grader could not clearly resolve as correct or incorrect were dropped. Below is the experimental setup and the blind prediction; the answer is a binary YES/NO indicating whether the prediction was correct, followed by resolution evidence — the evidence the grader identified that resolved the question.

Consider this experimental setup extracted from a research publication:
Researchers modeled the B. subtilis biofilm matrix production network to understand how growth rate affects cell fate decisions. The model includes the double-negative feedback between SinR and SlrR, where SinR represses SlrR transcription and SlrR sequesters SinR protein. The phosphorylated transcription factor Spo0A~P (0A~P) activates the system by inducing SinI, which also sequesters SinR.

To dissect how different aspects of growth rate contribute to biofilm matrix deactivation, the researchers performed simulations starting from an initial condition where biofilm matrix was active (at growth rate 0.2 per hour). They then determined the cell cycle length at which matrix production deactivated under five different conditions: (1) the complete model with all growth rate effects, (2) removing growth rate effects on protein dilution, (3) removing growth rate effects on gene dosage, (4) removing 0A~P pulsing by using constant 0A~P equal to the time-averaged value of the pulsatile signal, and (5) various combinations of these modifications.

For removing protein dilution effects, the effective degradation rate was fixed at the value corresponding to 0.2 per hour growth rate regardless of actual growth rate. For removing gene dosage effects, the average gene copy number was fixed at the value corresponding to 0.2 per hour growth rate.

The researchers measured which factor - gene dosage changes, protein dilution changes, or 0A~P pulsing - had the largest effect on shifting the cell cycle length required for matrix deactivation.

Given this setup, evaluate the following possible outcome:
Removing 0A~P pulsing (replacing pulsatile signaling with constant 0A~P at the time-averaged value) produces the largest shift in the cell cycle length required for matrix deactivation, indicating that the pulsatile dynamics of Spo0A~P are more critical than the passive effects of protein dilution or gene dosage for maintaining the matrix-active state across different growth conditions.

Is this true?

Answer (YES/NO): YES